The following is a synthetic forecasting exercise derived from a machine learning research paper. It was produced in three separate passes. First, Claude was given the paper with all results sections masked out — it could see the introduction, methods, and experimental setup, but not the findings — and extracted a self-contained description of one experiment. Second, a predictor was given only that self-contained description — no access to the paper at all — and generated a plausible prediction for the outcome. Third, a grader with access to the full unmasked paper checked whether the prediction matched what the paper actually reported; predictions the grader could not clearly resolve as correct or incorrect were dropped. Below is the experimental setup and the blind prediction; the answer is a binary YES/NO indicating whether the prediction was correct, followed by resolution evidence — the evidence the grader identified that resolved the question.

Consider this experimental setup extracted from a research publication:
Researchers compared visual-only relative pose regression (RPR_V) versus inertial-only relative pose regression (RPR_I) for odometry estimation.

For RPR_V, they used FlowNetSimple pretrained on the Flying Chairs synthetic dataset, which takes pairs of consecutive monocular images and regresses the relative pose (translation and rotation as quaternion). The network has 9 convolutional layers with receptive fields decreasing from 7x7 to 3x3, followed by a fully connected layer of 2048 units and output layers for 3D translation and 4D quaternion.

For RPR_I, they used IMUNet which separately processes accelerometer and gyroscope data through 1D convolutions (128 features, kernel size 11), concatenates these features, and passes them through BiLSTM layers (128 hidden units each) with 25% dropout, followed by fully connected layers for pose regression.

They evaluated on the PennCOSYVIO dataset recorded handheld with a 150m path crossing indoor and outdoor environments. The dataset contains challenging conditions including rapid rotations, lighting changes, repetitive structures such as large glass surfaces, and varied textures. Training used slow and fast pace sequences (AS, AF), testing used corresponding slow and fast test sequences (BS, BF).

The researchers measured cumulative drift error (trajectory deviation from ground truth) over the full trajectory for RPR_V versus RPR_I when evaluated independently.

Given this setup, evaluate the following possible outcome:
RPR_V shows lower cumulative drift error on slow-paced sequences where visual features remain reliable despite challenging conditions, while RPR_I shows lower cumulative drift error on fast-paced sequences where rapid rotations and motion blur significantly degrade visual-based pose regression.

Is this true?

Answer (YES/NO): NO